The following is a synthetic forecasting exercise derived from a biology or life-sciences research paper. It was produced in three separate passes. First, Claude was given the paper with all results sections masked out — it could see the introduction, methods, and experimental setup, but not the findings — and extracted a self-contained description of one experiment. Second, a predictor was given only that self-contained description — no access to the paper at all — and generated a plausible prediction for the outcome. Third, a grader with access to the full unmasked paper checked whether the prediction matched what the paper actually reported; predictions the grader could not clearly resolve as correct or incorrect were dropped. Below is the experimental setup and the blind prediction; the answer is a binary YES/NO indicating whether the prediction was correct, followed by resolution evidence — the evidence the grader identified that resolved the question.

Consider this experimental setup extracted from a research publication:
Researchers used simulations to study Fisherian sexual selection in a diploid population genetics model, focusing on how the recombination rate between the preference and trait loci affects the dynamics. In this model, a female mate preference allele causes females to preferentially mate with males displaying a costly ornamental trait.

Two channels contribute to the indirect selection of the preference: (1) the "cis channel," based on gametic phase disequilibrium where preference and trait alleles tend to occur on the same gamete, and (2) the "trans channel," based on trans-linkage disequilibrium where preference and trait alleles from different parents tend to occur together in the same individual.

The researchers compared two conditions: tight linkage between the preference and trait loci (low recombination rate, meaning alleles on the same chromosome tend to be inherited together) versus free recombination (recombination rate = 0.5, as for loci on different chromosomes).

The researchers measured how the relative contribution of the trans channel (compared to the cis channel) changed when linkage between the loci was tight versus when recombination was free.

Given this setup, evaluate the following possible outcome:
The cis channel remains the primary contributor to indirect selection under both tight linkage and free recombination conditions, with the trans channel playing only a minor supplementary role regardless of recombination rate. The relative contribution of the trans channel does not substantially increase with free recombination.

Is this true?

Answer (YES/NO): NO